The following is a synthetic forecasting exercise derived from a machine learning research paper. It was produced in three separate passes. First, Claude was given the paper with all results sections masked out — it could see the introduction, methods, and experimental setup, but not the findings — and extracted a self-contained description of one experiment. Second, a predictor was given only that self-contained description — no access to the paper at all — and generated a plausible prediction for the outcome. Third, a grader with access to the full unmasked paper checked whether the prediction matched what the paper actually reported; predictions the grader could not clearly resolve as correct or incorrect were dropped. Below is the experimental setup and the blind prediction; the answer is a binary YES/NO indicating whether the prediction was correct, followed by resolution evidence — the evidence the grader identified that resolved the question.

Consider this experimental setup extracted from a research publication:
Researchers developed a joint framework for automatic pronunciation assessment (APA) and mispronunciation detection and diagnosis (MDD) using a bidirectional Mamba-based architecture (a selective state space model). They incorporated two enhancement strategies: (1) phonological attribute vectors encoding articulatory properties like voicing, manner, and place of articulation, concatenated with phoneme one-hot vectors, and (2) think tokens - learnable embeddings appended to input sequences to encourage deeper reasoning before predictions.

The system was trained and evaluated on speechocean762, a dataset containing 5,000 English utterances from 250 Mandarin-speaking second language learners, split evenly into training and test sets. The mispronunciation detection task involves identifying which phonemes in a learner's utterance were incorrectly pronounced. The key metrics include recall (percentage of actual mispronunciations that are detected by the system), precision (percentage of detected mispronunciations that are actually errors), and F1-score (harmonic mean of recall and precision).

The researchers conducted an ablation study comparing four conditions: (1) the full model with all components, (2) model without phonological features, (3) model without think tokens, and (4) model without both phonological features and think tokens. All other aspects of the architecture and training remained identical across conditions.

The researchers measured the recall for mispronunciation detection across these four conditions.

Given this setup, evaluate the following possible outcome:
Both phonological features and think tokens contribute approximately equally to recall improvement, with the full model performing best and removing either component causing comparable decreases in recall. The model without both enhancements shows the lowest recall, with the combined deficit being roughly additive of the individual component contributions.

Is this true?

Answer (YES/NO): NO